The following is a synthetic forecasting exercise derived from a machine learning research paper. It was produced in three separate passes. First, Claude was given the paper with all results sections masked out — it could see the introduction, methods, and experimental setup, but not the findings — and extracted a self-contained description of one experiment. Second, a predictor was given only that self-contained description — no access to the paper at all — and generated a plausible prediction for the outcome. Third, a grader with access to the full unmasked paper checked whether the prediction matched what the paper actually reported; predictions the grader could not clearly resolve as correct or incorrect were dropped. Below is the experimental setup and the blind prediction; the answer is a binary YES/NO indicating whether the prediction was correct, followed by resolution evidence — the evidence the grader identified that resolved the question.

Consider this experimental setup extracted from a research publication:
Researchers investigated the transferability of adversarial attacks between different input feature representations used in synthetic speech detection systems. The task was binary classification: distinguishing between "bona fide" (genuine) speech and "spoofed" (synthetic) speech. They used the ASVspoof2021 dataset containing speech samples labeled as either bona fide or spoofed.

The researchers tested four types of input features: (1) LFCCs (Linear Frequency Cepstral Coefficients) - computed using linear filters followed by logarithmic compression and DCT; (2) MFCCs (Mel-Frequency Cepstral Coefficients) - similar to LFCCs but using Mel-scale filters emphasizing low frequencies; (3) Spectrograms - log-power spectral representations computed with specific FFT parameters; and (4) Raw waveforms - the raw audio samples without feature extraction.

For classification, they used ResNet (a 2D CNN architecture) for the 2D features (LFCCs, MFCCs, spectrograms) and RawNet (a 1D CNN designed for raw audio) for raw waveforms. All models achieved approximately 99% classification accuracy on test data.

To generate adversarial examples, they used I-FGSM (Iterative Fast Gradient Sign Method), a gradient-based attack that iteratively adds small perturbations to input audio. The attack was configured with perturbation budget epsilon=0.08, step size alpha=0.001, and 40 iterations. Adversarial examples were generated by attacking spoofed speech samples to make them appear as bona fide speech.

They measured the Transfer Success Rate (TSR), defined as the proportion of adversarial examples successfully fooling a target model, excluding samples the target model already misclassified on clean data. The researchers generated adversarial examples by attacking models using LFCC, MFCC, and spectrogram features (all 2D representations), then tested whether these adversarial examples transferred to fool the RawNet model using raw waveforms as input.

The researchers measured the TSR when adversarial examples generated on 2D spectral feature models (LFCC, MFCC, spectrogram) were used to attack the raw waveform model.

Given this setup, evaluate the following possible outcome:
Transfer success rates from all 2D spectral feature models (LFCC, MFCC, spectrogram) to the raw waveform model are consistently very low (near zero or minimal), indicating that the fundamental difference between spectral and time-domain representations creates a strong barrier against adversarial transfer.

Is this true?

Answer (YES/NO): YES